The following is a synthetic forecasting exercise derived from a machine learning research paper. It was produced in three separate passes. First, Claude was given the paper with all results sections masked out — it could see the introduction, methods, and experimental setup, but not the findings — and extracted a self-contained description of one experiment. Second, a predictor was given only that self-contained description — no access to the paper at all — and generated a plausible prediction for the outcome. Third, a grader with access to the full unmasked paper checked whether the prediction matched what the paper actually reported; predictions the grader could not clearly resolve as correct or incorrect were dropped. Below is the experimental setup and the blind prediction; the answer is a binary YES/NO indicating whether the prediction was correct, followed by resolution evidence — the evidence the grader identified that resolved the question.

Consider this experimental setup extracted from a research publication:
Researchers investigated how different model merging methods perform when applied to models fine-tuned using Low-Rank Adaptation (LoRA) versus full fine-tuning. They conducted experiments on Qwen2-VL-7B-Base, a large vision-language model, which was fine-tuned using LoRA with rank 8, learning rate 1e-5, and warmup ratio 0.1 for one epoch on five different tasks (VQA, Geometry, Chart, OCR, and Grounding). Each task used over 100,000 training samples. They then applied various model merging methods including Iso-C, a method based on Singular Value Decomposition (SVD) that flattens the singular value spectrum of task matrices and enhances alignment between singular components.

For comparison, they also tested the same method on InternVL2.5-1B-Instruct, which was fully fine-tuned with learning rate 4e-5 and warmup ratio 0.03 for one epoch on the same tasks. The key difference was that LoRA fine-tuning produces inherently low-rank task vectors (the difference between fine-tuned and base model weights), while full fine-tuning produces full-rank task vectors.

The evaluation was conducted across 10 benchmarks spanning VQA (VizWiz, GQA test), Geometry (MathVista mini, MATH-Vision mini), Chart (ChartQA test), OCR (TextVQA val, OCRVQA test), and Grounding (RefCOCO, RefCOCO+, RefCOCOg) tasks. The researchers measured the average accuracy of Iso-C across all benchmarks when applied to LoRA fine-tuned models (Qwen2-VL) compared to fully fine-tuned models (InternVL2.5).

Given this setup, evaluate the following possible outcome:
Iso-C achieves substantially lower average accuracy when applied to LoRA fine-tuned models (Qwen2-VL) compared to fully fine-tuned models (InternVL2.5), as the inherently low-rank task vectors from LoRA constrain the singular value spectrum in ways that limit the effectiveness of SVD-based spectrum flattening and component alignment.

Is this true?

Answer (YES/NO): YES